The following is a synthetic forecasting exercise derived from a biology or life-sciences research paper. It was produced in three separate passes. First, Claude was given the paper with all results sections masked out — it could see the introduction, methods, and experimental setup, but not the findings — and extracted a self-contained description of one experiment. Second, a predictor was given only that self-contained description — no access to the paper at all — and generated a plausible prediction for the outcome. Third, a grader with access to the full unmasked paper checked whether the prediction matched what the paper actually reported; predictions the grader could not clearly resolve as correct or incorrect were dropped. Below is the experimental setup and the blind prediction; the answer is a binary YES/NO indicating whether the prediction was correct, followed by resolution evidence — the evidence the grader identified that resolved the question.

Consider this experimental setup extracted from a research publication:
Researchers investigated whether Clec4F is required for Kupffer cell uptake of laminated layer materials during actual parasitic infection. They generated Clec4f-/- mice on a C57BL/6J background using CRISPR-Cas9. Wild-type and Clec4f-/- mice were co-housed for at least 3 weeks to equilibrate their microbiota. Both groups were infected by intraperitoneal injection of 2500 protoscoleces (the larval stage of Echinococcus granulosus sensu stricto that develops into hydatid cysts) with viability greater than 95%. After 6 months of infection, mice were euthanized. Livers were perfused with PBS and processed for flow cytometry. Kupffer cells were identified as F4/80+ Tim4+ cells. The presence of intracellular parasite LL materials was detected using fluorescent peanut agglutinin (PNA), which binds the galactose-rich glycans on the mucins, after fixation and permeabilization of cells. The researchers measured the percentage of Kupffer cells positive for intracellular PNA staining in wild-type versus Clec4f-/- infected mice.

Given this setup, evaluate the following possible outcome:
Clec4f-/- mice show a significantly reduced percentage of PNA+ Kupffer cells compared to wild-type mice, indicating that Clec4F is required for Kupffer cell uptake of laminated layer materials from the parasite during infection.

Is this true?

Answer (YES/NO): YES